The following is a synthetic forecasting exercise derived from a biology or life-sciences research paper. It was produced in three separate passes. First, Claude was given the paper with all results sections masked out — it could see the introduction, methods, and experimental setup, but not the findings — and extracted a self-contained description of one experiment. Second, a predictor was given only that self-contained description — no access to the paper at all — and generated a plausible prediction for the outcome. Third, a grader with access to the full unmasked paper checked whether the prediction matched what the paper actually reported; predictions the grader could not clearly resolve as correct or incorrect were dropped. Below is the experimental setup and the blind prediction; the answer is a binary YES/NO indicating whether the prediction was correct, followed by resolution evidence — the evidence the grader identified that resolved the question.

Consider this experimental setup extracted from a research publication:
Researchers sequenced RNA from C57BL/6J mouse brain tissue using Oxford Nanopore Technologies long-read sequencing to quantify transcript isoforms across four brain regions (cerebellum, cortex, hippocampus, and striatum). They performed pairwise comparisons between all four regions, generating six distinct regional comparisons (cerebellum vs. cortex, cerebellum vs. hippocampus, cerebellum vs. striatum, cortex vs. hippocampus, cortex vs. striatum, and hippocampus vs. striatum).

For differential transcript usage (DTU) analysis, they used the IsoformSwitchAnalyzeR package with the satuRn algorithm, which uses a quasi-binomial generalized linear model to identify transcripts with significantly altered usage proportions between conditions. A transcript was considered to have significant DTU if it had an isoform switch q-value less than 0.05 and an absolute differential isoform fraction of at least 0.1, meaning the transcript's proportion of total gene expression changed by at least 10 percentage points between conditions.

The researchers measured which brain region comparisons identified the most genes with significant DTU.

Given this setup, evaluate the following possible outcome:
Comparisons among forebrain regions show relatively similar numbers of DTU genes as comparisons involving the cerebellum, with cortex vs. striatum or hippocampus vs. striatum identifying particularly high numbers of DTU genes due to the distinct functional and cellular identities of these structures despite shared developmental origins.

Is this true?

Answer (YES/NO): NO